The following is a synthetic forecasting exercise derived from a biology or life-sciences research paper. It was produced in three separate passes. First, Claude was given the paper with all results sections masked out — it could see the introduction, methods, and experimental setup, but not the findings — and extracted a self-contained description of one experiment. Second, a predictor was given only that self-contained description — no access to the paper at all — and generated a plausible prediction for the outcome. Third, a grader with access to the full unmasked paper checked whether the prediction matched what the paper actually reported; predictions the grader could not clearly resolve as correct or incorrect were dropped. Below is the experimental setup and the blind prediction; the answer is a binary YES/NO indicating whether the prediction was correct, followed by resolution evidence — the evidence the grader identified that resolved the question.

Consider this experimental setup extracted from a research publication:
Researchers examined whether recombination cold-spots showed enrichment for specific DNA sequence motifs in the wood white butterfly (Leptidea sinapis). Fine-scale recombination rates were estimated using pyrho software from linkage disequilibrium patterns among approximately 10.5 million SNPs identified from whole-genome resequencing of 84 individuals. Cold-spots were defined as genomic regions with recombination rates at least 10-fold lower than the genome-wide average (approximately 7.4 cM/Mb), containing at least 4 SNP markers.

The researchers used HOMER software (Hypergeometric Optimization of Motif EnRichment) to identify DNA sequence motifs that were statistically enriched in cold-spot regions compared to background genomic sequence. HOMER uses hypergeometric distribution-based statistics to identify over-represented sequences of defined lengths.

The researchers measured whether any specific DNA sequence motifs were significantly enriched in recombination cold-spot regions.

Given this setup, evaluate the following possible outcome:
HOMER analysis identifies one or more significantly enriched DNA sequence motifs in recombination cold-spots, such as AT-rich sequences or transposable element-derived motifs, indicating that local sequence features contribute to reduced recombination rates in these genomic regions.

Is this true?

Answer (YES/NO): NO